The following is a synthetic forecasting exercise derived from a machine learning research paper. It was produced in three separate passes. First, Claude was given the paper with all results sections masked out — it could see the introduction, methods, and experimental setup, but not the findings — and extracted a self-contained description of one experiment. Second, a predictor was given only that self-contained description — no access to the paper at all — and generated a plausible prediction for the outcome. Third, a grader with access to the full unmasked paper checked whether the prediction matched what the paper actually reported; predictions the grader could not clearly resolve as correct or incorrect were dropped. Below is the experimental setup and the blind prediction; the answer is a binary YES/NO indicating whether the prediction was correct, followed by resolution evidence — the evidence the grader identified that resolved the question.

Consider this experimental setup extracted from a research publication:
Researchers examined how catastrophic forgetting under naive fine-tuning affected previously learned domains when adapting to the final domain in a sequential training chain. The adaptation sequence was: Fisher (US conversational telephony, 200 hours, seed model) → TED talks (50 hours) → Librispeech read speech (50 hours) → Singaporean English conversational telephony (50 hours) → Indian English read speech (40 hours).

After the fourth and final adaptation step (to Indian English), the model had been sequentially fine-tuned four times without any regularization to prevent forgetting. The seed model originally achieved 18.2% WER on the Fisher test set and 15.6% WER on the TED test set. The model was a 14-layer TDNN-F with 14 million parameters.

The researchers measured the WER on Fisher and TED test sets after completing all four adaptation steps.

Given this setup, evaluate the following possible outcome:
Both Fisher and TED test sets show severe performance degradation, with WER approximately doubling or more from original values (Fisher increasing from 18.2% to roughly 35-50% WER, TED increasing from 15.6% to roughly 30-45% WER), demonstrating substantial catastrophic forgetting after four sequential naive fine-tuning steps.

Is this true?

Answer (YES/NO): NO